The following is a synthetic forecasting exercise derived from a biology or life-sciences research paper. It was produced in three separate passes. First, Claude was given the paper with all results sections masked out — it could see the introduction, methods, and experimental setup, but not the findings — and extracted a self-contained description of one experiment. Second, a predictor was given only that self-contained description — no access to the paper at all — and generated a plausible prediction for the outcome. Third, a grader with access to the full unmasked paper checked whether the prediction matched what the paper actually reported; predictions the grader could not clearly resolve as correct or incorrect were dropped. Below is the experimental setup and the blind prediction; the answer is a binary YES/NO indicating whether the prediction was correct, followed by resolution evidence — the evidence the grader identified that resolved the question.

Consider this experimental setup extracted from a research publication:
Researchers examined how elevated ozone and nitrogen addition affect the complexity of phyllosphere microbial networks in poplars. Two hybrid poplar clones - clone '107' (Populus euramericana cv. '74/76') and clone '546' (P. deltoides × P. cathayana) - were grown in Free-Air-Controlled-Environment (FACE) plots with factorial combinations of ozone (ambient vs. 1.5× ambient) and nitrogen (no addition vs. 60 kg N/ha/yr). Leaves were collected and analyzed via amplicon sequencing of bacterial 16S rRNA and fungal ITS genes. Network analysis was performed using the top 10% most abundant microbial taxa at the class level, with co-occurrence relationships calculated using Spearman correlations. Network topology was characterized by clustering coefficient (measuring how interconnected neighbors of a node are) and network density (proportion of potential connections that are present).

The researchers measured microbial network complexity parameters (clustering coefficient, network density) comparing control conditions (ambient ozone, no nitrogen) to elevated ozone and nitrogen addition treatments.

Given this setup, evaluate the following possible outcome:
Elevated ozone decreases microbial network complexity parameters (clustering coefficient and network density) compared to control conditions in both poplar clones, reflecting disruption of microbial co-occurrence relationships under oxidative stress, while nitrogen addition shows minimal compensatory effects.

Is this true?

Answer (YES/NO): NO